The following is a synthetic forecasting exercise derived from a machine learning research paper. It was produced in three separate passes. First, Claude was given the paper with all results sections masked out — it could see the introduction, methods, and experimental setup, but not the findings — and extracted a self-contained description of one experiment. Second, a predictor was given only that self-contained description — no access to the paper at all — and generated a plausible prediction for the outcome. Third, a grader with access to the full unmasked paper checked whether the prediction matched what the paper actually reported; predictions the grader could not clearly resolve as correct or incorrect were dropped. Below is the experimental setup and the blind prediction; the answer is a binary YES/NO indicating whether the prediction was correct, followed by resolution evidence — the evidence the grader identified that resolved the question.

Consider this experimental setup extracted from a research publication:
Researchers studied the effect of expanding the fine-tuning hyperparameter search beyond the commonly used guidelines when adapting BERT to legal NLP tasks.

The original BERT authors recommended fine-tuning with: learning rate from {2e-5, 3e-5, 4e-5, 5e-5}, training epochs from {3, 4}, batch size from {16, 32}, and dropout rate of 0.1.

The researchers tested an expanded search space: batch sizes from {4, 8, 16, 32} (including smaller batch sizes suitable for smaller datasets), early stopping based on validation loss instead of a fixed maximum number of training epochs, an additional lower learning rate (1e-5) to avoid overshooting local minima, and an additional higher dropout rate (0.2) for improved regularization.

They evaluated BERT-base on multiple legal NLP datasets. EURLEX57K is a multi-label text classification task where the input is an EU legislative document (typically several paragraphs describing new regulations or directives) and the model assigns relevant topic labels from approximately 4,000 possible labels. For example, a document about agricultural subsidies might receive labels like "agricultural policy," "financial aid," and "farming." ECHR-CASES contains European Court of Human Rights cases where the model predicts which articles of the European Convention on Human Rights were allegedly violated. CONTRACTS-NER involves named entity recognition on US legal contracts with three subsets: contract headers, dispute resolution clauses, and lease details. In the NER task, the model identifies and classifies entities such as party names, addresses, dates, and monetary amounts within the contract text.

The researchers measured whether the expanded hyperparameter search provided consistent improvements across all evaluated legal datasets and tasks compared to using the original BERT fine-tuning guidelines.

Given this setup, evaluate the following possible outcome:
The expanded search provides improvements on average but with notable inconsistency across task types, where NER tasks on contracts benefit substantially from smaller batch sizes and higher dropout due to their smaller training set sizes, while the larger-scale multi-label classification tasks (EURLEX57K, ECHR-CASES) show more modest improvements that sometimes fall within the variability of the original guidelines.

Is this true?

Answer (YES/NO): NO